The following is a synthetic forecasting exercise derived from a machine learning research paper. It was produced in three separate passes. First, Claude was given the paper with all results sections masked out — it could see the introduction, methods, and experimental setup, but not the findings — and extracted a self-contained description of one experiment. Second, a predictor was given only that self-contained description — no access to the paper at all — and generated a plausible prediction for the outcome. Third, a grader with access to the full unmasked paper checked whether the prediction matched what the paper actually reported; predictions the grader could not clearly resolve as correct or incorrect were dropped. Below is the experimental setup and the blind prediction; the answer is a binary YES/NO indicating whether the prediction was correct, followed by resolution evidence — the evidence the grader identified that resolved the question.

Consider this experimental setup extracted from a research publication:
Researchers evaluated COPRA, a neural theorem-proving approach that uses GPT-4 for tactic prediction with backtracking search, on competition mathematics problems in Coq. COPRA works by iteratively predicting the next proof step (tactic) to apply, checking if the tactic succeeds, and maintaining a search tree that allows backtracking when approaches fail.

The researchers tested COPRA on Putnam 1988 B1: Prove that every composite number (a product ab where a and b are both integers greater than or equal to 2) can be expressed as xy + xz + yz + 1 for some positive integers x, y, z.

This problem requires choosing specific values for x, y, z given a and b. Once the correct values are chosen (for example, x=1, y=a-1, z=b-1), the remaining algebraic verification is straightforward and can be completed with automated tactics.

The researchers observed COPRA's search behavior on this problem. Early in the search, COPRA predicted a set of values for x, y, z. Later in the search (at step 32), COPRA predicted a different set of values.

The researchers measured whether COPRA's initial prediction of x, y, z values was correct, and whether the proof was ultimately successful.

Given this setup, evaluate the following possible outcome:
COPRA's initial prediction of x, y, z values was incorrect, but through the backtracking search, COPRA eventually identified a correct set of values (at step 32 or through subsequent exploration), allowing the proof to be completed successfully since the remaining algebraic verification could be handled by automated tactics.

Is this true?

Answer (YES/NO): YES